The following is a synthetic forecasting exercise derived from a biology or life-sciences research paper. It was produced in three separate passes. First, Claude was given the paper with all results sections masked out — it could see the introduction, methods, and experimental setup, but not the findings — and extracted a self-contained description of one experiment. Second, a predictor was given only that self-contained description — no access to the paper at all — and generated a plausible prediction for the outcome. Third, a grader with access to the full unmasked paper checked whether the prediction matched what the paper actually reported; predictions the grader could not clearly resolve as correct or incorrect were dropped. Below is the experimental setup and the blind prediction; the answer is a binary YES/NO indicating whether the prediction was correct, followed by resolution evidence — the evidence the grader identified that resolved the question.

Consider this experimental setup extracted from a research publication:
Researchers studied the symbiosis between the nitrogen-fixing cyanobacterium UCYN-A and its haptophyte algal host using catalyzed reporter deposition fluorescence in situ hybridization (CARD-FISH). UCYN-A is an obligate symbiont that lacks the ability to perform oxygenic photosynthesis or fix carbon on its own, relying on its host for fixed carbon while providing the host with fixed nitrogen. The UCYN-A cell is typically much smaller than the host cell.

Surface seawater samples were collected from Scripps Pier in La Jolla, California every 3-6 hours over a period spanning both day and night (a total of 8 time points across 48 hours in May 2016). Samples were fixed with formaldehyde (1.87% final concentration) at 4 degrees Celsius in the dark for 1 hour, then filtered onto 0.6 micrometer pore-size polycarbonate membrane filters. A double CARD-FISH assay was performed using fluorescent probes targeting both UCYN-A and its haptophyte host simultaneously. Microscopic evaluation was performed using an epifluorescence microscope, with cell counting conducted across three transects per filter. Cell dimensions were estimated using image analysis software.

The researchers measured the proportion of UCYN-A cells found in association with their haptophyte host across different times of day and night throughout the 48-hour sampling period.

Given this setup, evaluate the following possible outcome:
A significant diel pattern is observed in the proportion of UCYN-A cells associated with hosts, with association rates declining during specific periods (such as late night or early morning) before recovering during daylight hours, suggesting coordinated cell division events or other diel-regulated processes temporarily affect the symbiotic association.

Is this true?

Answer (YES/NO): NO